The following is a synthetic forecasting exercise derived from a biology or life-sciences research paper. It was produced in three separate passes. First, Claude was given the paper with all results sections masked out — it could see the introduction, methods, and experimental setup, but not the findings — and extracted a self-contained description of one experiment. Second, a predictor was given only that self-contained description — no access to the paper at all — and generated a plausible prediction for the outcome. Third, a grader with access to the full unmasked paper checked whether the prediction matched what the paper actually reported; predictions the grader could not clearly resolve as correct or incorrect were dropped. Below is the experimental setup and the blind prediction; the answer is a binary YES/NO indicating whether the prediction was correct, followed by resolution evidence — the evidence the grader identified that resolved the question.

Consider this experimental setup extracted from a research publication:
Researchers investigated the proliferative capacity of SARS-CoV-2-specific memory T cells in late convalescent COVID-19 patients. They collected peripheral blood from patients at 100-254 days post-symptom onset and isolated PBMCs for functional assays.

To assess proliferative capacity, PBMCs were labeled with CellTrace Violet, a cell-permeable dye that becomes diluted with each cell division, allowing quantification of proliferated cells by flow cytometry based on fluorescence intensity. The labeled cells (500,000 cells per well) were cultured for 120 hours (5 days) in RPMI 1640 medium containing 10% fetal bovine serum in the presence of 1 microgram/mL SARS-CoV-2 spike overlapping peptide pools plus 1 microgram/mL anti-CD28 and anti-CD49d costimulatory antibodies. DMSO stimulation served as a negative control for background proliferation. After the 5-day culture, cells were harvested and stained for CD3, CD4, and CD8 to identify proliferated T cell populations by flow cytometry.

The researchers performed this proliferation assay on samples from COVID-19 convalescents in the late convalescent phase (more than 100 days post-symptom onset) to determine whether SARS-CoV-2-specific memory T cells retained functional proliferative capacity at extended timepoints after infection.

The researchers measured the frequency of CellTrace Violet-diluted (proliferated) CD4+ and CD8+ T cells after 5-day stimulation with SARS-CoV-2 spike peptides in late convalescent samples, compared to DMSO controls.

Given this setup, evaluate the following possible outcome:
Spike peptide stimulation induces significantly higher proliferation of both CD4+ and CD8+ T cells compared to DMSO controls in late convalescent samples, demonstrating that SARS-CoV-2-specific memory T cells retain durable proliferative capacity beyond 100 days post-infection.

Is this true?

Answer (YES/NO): NO